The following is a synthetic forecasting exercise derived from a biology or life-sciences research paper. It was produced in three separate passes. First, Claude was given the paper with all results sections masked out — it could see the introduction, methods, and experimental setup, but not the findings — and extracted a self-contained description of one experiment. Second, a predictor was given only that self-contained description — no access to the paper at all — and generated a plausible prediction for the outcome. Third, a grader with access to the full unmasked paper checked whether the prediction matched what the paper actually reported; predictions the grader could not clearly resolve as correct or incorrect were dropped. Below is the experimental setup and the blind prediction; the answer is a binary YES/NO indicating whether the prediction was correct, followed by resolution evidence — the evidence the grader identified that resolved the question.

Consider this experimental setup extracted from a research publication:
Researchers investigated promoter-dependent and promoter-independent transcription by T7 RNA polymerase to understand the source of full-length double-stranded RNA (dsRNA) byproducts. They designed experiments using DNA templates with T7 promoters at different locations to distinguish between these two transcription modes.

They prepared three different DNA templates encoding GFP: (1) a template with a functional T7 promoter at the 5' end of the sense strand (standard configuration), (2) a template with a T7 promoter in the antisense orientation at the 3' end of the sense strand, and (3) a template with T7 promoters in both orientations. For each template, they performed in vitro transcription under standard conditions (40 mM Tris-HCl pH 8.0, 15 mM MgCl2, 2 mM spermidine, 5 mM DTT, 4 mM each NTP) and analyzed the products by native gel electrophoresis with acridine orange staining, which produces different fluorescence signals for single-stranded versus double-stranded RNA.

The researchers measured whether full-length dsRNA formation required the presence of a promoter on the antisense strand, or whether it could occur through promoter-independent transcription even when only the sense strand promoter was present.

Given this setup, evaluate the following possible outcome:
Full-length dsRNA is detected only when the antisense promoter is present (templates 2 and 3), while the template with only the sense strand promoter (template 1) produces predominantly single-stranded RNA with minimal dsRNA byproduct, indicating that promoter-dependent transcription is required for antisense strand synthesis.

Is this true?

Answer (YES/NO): NO